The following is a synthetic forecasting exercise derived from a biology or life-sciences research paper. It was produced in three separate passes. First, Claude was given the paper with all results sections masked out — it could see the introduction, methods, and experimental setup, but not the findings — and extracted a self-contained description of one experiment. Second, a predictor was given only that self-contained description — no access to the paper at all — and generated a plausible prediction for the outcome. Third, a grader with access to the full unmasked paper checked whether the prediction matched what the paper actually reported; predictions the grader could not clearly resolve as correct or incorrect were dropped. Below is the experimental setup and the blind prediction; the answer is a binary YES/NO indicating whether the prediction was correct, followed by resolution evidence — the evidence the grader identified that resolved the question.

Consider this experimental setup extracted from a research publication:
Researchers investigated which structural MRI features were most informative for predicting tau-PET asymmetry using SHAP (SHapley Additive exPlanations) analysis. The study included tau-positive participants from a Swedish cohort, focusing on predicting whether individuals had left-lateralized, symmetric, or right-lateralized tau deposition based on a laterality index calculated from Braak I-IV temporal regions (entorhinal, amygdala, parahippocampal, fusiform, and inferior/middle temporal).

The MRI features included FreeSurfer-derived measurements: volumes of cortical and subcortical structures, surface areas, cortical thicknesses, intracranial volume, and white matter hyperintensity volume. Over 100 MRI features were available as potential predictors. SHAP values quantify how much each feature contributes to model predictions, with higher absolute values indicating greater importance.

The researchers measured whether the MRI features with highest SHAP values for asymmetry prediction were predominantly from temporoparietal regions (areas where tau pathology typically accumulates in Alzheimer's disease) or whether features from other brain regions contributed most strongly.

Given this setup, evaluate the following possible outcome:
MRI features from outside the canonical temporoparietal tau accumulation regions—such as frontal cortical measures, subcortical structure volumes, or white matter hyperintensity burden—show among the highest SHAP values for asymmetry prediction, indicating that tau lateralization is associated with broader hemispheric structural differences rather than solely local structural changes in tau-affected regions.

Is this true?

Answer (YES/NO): NO